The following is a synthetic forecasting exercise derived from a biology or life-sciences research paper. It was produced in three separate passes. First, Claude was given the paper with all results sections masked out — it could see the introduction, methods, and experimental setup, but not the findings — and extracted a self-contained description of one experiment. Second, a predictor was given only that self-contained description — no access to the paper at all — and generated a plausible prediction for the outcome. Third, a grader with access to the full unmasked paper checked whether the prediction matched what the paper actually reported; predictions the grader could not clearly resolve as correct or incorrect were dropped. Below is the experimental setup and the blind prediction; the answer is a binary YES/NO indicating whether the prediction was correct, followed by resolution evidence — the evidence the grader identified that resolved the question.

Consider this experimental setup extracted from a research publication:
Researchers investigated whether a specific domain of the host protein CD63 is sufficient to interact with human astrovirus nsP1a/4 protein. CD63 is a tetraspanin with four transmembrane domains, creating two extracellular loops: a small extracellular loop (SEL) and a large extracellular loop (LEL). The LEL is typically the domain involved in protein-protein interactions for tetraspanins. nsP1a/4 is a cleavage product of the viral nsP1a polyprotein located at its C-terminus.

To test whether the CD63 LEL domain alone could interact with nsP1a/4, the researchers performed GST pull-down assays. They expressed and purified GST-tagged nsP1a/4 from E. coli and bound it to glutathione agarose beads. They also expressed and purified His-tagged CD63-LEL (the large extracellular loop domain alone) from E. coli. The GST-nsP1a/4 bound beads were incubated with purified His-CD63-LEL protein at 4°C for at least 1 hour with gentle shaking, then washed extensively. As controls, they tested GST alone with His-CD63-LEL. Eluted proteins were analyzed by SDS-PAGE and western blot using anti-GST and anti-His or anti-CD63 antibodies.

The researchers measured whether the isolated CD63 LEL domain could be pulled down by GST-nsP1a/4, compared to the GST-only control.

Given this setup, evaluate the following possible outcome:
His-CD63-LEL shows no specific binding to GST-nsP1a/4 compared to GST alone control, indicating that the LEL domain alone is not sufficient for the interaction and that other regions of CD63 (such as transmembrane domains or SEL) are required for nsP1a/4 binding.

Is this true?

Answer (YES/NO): NO